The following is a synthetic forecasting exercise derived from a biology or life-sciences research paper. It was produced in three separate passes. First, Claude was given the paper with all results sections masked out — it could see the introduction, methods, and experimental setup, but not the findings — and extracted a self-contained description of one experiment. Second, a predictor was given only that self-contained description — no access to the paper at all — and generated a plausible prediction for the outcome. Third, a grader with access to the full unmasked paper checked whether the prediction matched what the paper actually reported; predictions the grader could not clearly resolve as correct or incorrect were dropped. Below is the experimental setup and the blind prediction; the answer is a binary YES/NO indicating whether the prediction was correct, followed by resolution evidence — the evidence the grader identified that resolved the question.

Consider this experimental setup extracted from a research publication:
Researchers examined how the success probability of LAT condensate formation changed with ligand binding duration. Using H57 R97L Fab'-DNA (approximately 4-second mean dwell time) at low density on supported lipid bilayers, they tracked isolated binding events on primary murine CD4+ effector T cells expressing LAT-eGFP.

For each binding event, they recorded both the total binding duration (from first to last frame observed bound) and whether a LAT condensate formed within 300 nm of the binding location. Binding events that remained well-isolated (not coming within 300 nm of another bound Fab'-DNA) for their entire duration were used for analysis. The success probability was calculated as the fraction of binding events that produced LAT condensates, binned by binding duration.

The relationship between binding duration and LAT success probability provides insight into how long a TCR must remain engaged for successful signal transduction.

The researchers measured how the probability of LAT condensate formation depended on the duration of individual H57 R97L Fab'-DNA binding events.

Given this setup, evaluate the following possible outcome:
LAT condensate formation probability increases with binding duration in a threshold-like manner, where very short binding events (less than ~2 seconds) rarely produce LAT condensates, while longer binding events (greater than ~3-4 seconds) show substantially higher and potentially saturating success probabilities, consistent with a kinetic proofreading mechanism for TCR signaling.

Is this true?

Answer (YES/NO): NO